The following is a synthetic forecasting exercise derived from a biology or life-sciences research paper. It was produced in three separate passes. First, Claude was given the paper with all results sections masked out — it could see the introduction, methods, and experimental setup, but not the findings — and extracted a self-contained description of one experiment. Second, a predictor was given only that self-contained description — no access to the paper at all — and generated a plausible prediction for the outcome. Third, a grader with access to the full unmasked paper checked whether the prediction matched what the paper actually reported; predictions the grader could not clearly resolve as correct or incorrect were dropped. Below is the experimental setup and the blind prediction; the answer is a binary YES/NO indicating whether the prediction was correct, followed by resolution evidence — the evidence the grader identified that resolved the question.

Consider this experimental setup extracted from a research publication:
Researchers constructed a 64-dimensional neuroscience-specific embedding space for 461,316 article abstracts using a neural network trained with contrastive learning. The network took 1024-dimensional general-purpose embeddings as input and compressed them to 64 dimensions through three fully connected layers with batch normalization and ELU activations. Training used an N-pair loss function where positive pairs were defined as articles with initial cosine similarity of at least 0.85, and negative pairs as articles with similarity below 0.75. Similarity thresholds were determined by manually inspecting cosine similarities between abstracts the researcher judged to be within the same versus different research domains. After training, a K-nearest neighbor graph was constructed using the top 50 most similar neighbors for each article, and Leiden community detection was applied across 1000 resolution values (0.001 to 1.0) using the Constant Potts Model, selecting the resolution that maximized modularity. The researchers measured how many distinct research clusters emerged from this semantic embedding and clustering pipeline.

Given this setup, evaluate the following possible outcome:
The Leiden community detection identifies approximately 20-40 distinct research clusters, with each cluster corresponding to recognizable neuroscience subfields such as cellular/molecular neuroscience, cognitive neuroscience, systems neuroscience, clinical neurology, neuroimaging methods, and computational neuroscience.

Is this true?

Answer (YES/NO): NO